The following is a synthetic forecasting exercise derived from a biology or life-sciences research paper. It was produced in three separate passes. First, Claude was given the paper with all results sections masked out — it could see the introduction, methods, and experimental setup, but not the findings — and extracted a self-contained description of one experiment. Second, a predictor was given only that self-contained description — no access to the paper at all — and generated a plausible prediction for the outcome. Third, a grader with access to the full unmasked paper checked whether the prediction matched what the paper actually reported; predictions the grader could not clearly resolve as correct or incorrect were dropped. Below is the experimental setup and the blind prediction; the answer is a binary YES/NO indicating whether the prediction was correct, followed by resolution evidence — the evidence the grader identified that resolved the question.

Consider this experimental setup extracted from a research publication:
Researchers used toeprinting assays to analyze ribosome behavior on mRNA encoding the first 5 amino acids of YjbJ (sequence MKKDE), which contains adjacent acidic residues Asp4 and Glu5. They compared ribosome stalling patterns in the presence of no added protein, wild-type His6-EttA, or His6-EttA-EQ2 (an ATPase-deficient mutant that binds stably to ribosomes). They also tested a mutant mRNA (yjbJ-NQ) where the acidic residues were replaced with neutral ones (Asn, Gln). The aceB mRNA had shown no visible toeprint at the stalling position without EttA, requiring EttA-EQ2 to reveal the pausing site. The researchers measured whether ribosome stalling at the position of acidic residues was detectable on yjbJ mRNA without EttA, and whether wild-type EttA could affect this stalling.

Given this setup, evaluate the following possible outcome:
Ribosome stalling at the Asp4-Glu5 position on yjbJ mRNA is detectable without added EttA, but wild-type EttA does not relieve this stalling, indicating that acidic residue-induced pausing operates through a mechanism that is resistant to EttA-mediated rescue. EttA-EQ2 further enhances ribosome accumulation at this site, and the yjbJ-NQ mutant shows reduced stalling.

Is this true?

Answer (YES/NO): NO